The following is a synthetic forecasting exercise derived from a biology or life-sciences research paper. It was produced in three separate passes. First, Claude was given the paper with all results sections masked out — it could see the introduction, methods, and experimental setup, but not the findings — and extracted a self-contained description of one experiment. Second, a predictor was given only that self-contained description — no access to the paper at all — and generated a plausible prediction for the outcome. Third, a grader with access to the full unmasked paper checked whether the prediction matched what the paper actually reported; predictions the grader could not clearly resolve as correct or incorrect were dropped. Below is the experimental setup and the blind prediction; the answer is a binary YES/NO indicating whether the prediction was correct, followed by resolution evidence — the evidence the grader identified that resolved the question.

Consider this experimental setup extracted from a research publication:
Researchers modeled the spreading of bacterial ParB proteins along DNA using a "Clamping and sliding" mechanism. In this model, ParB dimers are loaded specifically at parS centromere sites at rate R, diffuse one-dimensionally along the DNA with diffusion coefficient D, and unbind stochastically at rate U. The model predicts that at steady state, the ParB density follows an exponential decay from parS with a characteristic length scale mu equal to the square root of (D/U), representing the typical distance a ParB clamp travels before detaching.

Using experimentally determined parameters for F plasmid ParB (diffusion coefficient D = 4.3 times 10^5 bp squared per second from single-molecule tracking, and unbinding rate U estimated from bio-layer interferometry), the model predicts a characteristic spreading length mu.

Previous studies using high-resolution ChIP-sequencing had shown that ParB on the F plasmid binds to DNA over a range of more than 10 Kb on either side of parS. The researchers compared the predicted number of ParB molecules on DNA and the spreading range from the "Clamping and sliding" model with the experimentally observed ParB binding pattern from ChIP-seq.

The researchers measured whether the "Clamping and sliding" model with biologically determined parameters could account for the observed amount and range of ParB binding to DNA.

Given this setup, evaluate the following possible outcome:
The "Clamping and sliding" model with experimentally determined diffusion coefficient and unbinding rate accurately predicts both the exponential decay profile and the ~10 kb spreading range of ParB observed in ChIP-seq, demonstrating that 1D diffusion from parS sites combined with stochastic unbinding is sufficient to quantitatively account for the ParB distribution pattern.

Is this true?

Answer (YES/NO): NO